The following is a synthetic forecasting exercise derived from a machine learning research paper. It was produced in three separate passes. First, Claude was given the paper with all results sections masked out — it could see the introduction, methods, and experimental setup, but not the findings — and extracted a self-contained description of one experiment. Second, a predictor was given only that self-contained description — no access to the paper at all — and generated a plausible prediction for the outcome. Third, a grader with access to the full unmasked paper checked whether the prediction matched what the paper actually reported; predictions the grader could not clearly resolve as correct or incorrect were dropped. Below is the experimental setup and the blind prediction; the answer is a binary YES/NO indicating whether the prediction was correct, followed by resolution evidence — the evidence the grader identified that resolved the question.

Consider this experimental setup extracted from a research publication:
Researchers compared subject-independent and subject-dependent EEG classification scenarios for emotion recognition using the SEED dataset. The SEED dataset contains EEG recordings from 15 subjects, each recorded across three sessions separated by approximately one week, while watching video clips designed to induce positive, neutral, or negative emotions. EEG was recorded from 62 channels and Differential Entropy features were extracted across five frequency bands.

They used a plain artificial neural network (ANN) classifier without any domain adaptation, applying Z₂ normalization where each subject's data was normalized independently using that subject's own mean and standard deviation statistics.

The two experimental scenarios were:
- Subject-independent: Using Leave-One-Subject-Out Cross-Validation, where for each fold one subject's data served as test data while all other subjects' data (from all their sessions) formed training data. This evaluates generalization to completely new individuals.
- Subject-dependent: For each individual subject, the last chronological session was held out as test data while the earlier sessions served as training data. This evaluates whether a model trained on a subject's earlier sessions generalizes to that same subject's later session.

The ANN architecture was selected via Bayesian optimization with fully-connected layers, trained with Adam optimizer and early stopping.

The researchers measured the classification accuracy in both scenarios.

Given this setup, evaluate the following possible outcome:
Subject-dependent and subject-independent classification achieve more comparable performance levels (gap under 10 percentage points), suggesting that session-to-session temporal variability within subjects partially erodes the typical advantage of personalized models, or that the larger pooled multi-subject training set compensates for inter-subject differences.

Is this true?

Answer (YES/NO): YES